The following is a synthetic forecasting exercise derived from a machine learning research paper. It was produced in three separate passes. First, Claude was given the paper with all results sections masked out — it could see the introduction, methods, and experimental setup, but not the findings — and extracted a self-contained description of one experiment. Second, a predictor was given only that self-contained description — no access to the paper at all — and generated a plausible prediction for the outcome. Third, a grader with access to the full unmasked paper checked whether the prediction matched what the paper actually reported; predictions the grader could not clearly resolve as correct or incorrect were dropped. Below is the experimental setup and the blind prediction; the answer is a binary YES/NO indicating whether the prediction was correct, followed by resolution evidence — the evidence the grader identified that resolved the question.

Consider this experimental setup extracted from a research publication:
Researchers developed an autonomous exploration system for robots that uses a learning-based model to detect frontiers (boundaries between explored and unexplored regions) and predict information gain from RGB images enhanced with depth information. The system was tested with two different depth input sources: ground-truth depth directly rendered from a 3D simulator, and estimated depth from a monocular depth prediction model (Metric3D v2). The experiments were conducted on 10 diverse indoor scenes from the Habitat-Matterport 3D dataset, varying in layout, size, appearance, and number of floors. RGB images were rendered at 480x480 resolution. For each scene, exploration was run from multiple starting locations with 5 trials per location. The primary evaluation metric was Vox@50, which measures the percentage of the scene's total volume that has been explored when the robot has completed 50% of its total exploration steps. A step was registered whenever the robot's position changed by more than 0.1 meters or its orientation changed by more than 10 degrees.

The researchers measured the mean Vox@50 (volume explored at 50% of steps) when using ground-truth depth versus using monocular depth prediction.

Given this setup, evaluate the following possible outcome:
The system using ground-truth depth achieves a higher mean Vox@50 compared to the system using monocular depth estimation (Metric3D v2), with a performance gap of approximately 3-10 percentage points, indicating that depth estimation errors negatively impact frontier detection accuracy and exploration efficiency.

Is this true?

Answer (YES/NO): YES